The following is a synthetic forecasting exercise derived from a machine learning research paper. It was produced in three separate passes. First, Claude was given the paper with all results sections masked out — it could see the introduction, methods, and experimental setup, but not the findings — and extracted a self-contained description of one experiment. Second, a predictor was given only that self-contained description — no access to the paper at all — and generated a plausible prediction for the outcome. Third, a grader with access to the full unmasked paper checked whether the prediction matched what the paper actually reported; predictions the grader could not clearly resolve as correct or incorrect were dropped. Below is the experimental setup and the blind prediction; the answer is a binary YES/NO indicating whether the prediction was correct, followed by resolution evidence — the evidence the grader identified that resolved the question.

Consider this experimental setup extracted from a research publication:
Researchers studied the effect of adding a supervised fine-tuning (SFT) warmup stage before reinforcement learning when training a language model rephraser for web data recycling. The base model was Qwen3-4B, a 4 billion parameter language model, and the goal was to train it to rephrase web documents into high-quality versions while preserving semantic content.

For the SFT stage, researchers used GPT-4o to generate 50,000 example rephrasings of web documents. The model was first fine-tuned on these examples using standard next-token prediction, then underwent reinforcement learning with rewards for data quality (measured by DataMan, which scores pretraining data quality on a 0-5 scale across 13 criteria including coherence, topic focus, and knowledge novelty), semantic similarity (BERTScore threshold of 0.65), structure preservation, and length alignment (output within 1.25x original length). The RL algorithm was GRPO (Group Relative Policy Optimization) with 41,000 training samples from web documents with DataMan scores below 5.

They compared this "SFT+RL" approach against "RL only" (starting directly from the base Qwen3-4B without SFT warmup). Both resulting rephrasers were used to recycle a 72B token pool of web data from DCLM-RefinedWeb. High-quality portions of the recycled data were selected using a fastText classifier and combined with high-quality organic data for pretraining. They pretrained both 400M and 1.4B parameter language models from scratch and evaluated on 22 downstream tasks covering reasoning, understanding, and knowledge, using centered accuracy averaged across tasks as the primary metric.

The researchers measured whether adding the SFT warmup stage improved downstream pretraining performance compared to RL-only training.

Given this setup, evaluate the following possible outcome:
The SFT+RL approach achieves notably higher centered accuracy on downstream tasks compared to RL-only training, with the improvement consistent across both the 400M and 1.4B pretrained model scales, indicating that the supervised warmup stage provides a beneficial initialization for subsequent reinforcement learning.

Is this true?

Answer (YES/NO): NO